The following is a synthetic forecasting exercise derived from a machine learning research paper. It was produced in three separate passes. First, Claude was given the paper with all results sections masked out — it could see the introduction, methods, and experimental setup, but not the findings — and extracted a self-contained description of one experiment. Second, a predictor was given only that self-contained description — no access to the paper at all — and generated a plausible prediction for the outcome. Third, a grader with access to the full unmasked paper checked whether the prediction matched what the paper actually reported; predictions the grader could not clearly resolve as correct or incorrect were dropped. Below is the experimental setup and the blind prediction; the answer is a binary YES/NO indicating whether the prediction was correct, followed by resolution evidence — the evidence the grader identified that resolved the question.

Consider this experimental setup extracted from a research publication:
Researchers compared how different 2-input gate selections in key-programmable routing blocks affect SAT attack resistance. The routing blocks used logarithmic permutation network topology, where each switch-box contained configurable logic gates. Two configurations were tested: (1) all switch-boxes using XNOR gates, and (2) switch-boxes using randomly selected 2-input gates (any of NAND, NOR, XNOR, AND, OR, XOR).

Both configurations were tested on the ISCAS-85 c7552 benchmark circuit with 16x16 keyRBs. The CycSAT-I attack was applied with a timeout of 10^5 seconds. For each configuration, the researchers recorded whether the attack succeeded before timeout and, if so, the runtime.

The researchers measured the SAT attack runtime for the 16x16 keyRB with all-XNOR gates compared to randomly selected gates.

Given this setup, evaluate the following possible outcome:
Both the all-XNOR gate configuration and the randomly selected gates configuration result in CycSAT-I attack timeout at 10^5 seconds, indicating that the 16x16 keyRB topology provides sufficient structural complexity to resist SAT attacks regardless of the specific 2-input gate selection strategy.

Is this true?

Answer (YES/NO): NO